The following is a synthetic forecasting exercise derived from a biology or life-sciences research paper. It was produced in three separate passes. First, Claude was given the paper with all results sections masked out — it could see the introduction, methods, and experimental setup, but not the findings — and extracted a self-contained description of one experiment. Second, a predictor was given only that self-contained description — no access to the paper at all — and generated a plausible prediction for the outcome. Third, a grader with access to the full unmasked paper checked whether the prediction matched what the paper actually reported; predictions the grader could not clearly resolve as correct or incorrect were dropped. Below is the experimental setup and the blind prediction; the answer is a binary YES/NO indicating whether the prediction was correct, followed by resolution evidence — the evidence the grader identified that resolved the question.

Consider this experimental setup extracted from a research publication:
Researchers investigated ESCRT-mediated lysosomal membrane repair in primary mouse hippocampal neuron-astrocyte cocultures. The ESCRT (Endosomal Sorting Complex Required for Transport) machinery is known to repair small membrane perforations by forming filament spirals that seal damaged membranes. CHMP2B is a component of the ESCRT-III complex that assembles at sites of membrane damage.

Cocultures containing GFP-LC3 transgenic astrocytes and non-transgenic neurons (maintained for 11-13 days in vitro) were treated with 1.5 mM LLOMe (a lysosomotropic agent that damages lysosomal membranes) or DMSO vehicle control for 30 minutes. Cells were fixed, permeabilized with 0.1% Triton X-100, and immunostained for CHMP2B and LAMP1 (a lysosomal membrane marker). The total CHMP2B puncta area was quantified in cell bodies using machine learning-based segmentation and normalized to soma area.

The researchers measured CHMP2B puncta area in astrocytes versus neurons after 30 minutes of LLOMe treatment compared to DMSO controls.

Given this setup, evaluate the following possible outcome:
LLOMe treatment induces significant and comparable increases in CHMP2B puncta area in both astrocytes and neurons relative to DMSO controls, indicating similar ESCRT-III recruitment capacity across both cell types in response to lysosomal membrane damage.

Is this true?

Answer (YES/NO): NO